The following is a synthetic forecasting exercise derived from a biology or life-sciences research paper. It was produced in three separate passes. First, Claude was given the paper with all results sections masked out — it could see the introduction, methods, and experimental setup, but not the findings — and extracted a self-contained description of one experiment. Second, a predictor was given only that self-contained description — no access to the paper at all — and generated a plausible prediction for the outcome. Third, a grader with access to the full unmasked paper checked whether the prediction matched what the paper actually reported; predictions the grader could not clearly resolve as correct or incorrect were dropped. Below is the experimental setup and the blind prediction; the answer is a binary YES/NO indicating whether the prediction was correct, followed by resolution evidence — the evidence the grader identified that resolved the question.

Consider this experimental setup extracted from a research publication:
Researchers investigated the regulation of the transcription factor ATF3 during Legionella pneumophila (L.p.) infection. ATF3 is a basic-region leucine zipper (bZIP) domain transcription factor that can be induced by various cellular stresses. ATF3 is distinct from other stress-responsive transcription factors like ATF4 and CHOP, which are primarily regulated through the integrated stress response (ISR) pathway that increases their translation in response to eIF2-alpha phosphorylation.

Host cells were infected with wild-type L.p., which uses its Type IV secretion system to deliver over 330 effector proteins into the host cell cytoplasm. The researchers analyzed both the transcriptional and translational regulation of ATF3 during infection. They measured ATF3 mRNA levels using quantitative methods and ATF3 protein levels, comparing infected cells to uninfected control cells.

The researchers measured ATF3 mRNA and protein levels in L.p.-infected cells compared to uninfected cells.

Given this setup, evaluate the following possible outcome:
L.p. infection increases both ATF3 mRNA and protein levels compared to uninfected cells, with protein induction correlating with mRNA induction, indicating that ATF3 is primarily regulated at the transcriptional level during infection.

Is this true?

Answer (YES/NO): YES